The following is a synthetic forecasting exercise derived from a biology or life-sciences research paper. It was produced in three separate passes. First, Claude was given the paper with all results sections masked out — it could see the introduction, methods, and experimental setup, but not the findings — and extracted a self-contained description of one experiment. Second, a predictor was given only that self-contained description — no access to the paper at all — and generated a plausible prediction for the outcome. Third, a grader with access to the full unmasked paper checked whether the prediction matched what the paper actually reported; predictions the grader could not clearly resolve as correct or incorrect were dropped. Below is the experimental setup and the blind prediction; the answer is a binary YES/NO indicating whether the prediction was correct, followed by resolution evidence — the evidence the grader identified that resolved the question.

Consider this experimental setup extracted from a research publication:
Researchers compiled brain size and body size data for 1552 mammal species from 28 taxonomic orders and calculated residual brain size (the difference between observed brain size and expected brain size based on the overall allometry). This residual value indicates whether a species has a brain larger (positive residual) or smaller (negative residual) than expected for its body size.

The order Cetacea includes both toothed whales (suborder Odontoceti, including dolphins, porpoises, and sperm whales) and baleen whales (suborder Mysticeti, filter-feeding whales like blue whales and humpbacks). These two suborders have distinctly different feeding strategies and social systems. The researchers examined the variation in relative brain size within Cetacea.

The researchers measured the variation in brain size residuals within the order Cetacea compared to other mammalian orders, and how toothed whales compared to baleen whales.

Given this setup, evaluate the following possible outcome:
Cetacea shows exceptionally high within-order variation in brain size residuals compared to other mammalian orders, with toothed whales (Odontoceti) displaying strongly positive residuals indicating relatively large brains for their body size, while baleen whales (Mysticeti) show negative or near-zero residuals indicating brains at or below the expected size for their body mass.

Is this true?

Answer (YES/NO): YES